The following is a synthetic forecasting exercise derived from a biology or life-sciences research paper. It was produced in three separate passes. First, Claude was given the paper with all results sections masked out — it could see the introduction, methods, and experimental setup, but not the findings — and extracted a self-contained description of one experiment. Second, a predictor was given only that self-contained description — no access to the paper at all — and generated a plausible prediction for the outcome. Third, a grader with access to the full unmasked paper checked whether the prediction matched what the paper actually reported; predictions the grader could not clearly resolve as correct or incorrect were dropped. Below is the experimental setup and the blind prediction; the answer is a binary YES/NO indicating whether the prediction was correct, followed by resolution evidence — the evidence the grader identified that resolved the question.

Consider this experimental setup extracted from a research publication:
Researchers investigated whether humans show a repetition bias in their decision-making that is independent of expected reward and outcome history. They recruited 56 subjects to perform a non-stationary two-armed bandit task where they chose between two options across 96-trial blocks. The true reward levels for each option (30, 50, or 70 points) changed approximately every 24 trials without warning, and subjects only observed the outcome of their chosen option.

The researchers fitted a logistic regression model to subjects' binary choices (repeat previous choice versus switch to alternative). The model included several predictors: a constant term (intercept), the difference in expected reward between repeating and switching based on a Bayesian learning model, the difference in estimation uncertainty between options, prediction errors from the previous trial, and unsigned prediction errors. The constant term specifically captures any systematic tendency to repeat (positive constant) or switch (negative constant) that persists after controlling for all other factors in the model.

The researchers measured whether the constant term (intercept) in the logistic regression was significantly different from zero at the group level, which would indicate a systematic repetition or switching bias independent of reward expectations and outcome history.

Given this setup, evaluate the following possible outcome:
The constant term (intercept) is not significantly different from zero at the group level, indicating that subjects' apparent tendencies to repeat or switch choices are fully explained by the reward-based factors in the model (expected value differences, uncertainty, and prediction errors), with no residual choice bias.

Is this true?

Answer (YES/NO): NO